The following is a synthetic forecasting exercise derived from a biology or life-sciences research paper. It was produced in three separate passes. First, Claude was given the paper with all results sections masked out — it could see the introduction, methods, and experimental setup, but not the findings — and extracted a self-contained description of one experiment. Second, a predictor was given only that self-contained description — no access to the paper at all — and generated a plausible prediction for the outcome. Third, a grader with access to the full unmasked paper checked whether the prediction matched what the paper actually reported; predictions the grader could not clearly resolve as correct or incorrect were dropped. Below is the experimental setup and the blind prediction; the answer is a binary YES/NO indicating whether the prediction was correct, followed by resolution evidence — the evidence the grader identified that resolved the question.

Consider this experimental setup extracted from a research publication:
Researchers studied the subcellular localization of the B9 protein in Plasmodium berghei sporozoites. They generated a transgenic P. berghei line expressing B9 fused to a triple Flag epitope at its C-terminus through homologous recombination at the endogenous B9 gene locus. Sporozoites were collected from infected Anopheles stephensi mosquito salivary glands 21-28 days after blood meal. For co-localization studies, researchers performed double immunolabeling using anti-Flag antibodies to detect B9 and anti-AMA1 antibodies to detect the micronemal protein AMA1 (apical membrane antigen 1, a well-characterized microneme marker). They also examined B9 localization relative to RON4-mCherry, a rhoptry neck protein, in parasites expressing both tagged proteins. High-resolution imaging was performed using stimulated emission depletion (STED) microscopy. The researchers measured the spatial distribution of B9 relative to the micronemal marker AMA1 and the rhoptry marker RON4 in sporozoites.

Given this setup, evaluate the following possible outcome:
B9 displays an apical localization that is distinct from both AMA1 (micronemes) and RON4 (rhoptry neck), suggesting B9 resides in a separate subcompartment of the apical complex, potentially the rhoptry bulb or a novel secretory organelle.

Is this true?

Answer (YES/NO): NO